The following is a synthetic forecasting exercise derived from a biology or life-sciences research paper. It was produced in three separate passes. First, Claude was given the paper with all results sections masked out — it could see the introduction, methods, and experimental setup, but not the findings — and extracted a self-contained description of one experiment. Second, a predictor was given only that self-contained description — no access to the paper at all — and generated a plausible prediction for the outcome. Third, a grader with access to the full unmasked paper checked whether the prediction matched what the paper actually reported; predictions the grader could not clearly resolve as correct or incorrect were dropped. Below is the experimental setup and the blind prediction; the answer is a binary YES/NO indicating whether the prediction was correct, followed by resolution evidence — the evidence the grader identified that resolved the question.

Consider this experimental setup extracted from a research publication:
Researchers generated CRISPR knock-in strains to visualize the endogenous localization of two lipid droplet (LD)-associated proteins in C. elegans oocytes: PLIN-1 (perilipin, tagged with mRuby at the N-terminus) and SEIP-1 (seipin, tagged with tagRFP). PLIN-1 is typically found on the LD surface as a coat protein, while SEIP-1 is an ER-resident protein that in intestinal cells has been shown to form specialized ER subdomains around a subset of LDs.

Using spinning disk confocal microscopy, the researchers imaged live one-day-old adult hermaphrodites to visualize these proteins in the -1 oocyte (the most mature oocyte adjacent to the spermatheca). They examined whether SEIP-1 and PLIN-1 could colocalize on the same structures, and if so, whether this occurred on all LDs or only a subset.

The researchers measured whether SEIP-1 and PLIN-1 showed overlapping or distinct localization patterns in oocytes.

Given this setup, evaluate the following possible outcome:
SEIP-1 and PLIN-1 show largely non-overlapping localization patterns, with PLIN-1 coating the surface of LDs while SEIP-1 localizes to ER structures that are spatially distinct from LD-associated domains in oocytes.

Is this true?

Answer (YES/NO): NO